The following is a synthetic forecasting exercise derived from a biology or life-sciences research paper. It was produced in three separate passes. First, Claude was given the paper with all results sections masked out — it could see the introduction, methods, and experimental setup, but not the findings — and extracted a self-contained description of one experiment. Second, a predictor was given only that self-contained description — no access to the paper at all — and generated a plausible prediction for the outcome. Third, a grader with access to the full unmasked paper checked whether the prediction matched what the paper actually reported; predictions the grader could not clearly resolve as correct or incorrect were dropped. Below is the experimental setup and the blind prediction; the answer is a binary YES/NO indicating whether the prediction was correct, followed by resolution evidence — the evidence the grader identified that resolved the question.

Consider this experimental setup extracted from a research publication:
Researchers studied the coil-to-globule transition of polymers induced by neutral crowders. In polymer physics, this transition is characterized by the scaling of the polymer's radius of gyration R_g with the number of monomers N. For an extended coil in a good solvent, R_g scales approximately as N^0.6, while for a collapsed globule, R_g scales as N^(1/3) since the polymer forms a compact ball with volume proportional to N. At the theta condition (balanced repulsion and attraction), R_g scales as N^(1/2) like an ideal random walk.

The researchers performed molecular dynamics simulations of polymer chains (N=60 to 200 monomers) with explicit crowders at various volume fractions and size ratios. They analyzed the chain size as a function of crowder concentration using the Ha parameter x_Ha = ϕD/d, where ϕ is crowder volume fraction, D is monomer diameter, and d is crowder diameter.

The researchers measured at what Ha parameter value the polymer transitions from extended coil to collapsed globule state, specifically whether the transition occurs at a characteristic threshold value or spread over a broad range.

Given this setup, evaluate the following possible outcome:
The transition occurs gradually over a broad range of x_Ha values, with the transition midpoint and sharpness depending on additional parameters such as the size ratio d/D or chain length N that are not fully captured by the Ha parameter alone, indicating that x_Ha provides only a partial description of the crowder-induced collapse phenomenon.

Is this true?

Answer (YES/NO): YES